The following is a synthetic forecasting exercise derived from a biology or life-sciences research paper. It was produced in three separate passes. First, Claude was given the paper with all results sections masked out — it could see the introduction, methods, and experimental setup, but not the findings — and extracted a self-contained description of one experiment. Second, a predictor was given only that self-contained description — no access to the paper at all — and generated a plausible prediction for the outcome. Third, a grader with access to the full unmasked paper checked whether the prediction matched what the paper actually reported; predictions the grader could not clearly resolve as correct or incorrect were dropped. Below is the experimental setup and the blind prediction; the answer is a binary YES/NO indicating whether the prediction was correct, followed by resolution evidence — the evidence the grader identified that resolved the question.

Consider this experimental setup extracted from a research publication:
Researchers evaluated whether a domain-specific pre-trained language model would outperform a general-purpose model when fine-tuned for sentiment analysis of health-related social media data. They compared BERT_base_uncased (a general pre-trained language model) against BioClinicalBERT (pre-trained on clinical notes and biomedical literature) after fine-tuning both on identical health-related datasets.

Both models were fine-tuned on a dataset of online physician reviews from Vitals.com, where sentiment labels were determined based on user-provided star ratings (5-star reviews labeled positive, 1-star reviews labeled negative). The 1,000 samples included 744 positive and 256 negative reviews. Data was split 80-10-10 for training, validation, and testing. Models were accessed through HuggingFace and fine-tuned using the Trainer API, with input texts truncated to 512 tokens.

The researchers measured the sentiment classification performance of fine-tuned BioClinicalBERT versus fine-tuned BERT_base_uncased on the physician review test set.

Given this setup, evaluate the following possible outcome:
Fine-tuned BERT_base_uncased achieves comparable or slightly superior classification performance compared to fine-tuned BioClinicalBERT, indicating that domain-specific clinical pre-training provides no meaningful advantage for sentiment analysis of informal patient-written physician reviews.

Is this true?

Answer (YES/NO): YES